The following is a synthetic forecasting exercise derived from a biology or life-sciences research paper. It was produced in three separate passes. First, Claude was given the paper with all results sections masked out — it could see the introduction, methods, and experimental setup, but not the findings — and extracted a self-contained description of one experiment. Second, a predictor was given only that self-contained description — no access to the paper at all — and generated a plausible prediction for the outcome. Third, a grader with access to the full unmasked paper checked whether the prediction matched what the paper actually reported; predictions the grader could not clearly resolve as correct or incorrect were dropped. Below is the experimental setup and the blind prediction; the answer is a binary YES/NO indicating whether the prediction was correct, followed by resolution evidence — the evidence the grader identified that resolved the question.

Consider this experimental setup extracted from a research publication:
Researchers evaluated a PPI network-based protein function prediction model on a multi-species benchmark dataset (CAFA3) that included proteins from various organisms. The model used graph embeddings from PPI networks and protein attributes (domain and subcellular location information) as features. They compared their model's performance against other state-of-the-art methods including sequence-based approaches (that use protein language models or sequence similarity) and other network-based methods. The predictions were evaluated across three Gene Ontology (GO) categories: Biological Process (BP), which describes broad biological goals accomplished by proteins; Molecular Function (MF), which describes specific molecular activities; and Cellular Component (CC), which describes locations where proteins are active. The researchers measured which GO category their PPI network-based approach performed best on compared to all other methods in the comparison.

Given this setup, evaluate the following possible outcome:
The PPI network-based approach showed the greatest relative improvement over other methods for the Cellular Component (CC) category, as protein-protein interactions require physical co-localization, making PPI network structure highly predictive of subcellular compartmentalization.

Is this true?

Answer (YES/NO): YES